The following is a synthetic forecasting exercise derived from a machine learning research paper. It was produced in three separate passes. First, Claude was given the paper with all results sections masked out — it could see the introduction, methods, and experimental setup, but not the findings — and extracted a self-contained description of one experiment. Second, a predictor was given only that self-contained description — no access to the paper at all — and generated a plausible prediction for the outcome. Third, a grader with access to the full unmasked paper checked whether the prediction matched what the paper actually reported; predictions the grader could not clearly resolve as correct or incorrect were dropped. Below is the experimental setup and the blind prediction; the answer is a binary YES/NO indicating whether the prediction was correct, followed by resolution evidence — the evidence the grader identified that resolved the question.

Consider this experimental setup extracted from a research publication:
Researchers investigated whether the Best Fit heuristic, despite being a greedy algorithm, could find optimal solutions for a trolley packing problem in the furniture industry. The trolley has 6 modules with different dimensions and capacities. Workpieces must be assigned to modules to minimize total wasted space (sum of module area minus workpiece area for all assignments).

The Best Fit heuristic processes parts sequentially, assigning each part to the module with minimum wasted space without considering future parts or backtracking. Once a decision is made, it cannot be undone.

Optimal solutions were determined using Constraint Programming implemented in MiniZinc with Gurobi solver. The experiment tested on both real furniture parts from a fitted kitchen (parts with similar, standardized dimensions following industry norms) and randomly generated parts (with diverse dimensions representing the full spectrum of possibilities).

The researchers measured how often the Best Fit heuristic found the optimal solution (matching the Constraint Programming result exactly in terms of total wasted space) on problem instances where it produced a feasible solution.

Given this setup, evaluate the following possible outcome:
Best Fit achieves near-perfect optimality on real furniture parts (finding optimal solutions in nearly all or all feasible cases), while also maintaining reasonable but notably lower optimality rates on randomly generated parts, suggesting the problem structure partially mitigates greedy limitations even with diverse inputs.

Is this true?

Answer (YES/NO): NO